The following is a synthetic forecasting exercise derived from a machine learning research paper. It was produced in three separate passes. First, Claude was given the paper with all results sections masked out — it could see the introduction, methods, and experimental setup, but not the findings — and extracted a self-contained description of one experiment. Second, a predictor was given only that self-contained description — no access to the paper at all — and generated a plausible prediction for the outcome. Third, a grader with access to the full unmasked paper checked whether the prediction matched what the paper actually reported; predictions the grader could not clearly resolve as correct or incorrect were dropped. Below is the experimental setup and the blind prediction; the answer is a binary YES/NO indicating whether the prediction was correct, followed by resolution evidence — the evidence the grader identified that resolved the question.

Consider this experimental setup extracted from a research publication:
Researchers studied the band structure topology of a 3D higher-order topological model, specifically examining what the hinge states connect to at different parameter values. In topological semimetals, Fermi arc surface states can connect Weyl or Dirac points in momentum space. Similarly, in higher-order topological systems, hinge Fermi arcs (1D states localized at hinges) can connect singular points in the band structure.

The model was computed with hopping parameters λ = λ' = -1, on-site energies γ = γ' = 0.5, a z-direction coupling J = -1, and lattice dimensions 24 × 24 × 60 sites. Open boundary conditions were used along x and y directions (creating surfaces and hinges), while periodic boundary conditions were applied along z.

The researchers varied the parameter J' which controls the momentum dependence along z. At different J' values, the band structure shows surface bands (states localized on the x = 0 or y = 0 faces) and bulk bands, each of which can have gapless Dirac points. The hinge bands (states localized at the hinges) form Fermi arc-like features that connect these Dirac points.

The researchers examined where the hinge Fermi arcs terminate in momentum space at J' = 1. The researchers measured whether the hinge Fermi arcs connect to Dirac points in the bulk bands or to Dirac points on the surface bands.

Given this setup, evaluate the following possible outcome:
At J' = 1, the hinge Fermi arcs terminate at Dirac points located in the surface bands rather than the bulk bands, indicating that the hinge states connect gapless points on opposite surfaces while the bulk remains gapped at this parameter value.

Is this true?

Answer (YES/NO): NO